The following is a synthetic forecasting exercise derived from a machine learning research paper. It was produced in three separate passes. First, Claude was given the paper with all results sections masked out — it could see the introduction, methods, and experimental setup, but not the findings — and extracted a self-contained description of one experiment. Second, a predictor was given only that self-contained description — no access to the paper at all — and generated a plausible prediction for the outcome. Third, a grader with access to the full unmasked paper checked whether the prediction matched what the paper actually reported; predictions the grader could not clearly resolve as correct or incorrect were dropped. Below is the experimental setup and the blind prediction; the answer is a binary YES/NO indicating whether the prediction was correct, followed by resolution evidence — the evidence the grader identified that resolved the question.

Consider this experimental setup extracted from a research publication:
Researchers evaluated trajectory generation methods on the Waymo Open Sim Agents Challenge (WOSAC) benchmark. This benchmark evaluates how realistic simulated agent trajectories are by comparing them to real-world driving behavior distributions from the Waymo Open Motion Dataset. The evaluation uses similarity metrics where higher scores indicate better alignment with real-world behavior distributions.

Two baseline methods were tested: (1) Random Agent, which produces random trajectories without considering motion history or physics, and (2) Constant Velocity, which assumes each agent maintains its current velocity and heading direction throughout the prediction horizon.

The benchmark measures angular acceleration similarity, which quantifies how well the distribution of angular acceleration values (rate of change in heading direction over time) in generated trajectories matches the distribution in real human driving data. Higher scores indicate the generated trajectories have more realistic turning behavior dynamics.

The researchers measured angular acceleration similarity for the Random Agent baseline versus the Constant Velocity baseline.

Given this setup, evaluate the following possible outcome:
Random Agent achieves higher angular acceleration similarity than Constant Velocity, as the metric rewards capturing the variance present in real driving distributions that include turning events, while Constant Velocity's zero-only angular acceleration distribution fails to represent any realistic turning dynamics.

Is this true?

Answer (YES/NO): YES